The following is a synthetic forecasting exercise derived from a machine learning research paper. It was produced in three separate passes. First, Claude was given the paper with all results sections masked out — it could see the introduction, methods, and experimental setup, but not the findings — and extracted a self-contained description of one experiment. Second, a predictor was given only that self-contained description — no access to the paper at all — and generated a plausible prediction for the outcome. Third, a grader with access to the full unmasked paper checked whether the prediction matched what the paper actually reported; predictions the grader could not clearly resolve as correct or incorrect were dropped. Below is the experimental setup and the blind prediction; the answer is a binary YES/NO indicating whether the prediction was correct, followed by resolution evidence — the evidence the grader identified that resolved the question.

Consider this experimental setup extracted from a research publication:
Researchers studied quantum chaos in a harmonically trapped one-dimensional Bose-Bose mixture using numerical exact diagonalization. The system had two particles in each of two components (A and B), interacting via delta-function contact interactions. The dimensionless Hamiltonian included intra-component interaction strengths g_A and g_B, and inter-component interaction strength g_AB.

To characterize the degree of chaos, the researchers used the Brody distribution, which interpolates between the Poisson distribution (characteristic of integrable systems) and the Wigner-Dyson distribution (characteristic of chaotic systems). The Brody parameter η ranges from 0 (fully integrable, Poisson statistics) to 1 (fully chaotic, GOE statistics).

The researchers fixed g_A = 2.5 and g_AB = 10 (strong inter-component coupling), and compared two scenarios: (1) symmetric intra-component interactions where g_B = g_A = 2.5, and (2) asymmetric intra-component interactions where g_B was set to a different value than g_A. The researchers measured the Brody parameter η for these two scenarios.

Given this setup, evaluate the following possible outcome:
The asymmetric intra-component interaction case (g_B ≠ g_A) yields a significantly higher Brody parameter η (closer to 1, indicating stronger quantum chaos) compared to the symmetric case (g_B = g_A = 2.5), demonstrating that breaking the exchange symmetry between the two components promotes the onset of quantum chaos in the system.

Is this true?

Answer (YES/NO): YES